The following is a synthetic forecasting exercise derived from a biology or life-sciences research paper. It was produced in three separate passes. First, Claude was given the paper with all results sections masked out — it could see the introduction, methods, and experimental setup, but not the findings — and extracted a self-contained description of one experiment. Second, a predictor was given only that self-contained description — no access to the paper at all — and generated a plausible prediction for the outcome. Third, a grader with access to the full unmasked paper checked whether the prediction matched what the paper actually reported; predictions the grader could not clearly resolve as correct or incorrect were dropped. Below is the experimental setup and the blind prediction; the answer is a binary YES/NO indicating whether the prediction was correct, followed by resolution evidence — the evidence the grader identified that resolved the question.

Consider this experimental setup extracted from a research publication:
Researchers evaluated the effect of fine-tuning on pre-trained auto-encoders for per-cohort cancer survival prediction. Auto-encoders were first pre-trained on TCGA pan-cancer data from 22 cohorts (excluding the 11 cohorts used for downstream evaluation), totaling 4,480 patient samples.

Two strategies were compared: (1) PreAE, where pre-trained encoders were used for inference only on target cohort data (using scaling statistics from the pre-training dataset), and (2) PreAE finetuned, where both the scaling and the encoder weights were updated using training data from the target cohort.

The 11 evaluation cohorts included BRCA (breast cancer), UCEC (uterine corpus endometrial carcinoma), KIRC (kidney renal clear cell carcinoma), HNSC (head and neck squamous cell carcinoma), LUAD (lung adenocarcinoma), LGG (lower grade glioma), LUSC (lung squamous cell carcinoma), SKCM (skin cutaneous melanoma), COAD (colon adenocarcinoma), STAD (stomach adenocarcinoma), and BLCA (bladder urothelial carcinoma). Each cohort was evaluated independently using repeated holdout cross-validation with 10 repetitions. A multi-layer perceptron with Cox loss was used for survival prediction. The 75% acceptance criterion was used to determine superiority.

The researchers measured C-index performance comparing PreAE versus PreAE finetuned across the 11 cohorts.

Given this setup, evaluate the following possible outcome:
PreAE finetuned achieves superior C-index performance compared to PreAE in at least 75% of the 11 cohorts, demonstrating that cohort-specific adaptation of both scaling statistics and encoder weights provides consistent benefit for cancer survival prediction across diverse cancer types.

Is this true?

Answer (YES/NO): NO